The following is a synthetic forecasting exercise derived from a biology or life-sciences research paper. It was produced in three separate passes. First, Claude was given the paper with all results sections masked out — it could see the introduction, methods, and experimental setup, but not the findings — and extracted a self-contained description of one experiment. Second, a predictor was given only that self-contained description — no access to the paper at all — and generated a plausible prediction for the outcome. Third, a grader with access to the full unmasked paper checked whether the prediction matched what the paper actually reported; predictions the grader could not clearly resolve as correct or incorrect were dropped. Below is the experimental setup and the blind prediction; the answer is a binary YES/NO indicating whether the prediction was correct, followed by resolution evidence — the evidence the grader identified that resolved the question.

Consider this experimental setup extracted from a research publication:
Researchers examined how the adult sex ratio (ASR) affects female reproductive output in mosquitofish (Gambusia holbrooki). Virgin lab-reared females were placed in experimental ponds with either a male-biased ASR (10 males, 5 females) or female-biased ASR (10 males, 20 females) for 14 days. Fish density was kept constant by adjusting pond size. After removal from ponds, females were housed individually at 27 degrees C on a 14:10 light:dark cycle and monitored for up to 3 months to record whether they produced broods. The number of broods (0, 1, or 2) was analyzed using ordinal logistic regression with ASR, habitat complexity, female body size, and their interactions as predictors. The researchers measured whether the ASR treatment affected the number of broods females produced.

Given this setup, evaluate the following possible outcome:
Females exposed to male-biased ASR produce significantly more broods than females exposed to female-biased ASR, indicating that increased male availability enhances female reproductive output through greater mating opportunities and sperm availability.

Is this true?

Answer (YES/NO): NO